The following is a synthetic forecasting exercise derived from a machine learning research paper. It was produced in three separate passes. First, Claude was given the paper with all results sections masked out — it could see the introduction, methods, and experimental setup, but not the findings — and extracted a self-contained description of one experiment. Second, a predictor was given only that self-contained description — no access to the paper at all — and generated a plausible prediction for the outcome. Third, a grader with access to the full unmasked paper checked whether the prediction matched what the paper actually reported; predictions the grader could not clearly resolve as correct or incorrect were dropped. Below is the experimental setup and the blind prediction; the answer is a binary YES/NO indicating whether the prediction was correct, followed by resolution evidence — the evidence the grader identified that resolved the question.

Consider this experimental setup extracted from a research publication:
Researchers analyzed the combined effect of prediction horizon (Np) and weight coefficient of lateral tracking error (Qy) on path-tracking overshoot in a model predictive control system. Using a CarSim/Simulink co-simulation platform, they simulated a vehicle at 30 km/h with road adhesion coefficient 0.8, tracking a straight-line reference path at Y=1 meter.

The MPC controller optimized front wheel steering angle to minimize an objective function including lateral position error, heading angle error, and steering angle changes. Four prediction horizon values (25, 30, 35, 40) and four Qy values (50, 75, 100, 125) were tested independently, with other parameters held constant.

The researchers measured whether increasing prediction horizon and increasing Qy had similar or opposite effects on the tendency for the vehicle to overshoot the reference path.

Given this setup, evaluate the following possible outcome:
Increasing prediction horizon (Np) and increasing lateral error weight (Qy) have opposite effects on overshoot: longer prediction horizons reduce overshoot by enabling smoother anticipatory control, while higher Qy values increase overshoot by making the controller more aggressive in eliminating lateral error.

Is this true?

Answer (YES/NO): YES